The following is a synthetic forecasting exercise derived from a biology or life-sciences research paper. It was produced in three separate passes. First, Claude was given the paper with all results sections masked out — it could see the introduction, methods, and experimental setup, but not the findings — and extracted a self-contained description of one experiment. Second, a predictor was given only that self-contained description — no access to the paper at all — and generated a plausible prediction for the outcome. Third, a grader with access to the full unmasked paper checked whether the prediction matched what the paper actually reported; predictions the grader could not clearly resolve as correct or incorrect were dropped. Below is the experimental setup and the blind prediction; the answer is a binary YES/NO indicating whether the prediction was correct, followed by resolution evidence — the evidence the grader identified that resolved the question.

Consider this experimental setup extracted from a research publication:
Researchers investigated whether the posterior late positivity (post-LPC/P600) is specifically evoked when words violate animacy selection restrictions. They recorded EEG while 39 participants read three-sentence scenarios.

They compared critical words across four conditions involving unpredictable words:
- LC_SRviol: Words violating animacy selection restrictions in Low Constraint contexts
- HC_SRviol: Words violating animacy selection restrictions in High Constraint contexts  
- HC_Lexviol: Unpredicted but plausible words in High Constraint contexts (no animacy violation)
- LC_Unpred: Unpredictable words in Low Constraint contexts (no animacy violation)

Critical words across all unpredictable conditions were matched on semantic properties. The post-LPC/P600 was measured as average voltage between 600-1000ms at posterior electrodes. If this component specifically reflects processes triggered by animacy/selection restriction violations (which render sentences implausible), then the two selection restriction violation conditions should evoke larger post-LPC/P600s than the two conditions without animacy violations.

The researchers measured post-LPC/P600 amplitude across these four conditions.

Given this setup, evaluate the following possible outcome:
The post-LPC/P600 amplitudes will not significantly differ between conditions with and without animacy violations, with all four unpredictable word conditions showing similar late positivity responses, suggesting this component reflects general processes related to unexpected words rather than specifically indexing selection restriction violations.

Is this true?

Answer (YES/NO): NO